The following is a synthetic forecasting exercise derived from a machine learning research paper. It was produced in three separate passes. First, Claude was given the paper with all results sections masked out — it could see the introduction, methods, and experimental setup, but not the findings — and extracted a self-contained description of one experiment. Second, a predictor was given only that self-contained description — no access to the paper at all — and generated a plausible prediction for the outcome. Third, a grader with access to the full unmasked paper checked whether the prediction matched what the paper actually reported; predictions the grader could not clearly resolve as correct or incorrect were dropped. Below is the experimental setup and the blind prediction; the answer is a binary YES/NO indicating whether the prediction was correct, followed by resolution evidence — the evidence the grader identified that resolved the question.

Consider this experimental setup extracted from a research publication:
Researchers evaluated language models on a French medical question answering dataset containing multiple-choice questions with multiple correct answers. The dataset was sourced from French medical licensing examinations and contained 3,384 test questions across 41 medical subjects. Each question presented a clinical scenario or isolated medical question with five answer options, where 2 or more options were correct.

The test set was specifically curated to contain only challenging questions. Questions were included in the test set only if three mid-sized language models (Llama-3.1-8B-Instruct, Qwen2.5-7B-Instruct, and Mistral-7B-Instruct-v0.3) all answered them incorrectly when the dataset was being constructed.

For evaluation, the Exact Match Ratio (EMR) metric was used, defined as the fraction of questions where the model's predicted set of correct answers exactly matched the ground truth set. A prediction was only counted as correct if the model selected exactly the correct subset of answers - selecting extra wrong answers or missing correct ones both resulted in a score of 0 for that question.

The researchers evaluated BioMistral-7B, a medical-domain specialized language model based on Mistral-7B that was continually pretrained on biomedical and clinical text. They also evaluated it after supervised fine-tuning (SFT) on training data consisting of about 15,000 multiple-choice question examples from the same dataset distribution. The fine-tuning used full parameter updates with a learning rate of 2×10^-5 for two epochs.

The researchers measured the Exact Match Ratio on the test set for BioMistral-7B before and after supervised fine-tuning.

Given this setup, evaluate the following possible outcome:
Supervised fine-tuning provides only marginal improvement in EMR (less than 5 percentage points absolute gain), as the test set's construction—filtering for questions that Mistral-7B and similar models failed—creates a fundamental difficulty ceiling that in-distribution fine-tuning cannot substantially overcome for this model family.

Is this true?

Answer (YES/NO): NO